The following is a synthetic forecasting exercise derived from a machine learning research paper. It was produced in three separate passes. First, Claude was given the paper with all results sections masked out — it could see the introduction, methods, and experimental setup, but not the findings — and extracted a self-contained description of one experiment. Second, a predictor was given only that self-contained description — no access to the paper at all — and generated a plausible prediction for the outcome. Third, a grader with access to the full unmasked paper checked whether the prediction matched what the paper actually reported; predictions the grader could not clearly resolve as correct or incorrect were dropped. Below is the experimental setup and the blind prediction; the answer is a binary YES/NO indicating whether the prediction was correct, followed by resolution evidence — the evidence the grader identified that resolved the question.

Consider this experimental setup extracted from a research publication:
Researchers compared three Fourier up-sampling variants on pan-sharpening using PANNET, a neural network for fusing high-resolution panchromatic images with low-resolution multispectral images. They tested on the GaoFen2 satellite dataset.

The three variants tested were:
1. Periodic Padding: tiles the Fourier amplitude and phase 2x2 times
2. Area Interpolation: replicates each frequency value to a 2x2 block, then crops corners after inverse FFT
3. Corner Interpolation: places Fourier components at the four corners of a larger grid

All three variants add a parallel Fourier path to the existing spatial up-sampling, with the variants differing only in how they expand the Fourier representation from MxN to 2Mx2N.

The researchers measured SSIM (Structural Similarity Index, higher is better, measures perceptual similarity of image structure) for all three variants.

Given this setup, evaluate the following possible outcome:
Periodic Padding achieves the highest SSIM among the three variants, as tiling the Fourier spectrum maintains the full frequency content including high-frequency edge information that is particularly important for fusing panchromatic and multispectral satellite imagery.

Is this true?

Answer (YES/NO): YES